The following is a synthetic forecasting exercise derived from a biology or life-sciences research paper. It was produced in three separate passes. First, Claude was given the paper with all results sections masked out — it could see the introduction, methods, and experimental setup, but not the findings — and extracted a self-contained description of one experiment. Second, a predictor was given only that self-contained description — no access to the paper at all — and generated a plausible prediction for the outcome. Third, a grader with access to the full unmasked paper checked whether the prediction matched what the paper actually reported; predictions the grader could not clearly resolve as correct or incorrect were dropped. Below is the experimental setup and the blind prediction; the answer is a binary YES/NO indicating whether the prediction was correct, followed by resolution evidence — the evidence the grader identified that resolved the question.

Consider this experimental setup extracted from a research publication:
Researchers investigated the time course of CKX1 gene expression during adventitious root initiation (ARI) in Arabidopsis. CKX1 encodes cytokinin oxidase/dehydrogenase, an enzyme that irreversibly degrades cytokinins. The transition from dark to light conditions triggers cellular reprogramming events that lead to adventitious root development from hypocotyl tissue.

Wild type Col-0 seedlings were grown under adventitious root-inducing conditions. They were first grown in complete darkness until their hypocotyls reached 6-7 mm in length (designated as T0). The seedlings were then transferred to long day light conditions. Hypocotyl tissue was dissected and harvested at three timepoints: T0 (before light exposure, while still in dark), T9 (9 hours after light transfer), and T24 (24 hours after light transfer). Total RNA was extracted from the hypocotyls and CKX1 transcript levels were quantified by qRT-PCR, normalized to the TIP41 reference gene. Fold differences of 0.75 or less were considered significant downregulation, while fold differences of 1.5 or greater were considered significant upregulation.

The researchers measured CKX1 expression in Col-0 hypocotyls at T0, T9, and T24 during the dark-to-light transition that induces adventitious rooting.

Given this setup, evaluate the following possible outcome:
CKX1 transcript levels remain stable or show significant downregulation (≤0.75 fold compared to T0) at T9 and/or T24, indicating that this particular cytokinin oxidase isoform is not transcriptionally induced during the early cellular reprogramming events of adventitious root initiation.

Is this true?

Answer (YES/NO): NO